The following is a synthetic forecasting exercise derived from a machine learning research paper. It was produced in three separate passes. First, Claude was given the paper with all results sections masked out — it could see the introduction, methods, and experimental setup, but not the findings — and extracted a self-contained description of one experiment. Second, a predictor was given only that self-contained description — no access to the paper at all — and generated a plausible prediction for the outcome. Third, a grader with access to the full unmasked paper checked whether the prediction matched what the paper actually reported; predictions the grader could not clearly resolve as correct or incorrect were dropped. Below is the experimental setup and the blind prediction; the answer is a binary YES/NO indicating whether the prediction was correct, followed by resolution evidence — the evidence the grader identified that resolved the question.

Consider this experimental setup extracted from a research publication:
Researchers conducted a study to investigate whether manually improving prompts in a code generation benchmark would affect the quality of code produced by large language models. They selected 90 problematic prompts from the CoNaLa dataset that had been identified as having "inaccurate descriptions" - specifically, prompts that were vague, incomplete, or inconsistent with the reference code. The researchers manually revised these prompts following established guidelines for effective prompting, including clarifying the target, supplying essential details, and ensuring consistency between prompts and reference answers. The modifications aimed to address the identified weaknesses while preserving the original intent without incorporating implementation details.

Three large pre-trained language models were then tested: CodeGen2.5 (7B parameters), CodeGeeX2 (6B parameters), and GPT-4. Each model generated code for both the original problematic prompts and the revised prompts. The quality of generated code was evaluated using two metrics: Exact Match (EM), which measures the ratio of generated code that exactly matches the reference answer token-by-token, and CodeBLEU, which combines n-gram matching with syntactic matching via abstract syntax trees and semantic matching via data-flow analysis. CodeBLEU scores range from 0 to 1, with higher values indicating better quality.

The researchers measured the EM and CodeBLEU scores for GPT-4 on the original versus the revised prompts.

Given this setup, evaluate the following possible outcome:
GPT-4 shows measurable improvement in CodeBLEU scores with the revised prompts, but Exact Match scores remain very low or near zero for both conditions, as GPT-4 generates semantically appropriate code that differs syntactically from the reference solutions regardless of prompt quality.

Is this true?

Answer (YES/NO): YES